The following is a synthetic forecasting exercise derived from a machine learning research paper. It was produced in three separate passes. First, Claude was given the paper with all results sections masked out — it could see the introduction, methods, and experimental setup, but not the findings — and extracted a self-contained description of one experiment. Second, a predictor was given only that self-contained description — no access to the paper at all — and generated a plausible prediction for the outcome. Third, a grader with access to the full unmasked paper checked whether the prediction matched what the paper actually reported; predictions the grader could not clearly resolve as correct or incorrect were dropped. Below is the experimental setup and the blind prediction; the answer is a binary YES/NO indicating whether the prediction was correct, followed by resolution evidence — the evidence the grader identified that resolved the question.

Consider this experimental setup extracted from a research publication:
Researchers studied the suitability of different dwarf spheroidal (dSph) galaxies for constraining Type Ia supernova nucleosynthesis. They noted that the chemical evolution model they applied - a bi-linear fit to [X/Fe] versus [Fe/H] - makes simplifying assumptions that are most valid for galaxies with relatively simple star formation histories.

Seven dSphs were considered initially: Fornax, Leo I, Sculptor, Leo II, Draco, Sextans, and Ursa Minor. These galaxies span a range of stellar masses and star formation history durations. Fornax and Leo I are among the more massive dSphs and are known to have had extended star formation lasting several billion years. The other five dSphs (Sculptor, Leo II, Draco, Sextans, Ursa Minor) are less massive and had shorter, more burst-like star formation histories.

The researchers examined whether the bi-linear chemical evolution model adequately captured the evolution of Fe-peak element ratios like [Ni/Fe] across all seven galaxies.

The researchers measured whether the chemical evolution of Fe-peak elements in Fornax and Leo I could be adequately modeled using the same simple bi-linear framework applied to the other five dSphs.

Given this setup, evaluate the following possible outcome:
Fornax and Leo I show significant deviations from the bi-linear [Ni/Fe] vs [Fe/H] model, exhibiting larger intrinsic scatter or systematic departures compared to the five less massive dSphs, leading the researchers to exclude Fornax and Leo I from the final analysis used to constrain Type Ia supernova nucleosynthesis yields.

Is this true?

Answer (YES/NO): YES